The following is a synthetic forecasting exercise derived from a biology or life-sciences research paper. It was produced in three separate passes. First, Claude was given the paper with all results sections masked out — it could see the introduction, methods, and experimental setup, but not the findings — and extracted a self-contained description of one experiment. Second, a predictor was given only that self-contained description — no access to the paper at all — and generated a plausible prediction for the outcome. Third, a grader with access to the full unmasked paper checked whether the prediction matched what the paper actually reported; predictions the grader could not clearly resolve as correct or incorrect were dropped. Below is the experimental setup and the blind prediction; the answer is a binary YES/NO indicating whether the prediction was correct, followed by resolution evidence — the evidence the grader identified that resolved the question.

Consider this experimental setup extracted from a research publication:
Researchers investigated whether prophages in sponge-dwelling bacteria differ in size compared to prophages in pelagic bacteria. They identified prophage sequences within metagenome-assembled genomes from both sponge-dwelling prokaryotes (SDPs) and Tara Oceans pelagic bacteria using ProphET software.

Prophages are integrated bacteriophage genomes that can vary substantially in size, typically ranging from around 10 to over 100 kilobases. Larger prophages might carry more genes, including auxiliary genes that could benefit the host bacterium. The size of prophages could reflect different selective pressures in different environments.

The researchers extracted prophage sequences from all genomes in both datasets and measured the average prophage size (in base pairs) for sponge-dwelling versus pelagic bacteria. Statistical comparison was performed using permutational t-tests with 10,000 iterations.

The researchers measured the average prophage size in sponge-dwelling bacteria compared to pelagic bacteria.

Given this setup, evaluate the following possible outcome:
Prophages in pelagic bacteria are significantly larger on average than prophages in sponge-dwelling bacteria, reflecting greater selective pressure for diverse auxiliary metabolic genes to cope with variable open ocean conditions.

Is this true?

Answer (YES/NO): YES